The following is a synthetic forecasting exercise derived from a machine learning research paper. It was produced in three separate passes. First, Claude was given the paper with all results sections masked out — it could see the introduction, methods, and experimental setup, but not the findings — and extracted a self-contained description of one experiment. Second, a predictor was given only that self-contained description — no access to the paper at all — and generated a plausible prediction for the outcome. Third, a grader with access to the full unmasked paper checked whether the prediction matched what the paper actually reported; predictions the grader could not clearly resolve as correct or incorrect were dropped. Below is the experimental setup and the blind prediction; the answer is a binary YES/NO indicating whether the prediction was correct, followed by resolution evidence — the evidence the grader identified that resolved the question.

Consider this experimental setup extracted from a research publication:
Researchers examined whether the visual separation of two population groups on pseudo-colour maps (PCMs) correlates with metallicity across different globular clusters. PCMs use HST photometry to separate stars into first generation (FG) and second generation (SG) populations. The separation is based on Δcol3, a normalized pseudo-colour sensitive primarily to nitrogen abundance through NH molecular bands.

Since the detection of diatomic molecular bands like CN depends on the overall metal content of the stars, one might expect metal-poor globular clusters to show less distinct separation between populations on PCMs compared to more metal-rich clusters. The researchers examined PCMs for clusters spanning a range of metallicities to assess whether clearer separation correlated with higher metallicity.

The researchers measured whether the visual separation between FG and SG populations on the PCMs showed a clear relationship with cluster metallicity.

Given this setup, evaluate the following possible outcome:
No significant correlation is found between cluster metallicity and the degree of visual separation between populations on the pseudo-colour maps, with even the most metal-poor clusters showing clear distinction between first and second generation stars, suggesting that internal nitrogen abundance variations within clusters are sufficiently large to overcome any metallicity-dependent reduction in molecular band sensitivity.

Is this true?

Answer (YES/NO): YES